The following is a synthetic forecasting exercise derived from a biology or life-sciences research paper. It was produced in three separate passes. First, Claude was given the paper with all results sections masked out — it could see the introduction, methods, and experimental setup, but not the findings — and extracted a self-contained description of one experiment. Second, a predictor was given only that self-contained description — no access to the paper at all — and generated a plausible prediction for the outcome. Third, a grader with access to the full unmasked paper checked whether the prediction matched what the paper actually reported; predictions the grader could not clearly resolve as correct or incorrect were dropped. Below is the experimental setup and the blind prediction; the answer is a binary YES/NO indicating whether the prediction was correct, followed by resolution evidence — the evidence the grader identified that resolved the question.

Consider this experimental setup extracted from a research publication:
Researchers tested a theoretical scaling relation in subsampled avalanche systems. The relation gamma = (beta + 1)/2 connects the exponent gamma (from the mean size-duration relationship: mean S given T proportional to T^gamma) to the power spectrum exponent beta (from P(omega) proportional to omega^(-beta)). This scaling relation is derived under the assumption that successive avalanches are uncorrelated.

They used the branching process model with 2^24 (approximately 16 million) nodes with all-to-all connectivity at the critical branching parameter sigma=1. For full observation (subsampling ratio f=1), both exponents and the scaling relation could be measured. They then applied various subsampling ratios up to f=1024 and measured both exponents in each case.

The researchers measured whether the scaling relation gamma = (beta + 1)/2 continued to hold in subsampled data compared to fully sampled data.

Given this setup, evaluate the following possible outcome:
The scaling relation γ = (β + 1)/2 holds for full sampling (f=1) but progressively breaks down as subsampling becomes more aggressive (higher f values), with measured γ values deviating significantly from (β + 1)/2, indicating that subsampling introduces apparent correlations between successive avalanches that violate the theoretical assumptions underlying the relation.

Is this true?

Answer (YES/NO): YES